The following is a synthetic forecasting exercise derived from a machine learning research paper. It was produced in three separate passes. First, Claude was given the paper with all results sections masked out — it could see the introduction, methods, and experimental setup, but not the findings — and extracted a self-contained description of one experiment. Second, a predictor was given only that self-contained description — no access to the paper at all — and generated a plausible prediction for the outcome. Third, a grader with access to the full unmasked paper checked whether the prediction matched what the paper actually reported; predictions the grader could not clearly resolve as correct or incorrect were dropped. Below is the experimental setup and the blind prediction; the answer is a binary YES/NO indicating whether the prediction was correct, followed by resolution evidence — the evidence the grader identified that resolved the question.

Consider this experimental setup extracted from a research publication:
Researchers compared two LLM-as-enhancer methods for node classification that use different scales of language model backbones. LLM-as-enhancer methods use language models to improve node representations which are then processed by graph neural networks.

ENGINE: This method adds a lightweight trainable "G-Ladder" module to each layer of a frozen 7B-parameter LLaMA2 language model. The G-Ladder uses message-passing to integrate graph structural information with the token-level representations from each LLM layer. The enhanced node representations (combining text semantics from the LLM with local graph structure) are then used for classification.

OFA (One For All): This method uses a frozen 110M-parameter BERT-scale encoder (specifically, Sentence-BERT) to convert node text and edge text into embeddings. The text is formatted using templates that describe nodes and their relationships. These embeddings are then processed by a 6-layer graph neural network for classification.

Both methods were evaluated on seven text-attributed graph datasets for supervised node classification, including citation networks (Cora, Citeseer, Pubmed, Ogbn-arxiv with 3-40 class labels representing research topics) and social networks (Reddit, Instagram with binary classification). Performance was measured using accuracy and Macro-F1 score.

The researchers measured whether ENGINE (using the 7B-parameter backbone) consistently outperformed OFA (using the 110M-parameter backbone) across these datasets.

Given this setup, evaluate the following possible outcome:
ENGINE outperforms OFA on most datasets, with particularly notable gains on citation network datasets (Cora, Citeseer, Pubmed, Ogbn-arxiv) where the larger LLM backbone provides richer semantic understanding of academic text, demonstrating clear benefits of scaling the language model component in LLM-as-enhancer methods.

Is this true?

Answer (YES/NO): NO